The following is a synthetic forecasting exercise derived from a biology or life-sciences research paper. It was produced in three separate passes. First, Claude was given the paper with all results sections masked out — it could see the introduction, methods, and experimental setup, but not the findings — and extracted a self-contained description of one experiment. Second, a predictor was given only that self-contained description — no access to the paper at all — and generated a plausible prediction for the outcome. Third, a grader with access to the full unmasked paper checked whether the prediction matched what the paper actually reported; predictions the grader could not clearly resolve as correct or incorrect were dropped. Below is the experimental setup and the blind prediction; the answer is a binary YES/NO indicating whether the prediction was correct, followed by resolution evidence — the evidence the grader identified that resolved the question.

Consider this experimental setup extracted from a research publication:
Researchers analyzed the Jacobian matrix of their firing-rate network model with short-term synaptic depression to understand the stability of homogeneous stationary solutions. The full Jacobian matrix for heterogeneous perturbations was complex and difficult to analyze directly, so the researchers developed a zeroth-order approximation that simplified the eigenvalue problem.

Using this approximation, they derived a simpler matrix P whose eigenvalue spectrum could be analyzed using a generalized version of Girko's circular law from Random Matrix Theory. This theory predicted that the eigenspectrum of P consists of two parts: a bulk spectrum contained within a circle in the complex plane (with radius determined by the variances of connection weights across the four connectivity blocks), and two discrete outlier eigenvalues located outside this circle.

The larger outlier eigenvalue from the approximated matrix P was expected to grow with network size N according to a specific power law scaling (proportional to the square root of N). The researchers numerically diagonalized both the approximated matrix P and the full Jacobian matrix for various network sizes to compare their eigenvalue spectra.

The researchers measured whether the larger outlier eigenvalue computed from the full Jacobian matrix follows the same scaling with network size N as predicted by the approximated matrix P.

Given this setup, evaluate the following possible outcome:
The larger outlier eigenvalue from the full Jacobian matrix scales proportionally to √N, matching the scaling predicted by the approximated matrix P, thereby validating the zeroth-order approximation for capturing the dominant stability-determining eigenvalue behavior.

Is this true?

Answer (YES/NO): NO